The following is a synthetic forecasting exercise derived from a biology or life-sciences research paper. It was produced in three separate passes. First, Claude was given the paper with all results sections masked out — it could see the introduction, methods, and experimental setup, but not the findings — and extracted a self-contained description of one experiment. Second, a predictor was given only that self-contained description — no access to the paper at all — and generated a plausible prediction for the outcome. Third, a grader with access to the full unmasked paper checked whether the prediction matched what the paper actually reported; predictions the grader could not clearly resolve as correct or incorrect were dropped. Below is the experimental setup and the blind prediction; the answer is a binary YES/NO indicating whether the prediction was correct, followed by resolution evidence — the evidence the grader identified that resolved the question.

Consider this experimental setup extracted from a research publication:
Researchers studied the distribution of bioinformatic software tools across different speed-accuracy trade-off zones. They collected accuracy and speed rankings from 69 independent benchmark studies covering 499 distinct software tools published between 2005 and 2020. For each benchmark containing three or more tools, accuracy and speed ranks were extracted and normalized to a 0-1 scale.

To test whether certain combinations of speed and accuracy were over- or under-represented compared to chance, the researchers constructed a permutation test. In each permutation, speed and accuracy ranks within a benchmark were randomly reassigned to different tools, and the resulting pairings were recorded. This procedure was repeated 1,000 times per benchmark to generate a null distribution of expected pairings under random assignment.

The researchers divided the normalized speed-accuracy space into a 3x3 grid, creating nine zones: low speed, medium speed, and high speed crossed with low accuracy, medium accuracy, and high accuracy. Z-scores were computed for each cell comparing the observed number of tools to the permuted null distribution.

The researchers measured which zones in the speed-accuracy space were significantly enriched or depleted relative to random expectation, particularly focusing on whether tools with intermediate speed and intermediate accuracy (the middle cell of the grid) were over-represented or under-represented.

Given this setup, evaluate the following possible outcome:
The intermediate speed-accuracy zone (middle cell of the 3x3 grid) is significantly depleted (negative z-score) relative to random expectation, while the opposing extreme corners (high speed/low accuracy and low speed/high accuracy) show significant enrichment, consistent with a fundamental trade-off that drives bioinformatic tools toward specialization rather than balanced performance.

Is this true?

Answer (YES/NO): NO